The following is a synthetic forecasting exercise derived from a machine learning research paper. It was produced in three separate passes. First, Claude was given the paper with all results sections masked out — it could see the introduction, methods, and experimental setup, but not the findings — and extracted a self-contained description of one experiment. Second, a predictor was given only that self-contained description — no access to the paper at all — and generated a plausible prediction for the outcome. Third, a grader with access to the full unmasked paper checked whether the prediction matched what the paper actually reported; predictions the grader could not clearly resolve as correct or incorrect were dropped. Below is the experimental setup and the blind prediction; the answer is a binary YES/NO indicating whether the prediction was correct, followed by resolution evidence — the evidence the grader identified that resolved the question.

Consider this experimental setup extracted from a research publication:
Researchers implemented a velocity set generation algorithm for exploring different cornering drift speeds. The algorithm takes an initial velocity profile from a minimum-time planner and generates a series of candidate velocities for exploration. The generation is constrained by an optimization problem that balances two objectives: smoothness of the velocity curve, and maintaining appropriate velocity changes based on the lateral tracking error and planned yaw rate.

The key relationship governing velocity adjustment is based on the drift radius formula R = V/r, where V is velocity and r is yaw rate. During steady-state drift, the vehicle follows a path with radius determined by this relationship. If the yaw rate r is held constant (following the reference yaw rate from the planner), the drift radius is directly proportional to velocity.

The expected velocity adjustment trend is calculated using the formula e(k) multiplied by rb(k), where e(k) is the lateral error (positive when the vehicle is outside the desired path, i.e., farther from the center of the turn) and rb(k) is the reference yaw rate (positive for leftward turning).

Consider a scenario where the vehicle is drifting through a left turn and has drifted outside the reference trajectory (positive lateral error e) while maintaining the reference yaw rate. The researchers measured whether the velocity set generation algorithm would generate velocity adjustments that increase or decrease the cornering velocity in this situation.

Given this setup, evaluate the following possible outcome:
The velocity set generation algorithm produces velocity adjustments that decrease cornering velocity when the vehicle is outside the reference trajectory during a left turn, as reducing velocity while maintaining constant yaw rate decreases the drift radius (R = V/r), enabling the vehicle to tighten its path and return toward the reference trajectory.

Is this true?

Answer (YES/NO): NO